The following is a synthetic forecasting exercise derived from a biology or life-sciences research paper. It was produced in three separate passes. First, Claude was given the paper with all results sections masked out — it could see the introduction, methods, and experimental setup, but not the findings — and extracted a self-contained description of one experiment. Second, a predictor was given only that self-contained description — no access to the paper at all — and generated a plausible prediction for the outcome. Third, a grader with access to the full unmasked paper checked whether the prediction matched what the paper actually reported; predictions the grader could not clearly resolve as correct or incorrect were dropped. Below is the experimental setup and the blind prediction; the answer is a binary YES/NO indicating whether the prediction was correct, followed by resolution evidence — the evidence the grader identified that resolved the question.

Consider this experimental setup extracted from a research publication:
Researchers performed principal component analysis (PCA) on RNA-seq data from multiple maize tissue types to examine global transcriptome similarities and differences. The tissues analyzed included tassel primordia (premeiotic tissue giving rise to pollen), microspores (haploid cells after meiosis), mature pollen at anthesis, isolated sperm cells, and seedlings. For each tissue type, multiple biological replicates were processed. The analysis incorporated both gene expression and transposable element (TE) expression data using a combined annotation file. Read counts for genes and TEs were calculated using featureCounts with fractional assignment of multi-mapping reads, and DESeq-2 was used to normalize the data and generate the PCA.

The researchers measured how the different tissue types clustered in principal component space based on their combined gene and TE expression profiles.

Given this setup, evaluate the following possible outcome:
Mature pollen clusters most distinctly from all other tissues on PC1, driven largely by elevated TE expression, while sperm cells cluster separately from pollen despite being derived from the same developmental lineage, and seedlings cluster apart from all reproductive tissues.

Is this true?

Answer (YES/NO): NO